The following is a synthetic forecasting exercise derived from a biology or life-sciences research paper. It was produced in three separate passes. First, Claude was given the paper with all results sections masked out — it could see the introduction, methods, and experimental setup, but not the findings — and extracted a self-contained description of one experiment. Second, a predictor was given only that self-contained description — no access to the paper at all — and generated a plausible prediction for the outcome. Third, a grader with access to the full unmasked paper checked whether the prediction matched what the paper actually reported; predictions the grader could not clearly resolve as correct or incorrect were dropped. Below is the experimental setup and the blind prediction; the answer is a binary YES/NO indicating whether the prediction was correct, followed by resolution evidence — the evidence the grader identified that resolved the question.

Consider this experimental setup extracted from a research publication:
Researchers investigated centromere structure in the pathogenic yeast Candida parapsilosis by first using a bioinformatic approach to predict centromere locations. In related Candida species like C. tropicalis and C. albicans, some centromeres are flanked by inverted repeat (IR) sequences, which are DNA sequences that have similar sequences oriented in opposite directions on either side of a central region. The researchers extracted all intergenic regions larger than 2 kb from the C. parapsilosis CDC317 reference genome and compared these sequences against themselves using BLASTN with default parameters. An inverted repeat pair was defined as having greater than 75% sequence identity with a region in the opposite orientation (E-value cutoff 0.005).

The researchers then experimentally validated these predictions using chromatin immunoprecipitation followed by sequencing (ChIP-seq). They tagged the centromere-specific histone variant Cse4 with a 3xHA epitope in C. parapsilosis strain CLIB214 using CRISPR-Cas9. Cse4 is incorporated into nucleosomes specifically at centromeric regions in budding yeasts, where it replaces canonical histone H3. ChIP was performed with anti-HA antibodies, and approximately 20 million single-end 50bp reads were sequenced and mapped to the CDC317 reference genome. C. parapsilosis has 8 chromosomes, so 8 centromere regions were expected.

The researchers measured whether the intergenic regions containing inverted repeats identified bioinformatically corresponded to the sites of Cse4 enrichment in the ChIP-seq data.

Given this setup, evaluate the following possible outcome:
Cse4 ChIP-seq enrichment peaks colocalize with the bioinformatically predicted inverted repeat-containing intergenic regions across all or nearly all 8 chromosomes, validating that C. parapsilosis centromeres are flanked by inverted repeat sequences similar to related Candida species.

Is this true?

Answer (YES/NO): YES